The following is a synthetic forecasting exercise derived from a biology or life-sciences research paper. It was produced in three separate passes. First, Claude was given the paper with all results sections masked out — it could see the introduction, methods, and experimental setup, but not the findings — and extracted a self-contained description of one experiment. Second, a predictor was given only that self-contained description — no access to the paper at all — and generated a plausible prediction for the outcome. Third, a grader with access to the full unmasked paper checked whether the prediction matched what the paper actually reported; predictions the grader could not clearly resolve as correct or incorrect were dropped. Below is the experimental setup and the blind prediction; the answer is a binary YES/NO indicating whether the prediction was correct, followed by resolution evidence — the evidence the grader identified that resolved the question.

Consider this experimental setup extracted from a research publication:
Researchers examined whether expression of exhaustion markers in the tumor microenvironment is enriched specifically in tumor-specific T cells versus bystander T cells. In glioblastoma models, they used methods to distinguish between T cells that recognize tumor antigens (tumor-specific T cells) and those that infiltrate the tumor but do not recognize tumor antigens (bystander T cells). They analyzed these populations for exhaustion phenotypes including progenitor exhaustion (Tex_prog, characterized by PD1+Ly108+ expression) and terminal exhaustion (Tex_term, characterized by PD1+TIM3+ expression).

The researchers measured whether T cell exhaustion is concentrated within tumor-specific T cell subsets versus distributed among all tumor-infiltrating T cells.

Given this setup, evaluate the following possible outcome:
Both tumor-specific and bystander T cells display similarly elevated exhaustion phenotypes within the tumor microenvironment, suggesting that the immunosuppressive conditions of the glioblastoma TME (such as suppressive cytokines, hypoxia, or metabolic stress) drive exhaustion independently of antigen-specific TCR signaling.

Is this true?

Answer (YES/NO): NO